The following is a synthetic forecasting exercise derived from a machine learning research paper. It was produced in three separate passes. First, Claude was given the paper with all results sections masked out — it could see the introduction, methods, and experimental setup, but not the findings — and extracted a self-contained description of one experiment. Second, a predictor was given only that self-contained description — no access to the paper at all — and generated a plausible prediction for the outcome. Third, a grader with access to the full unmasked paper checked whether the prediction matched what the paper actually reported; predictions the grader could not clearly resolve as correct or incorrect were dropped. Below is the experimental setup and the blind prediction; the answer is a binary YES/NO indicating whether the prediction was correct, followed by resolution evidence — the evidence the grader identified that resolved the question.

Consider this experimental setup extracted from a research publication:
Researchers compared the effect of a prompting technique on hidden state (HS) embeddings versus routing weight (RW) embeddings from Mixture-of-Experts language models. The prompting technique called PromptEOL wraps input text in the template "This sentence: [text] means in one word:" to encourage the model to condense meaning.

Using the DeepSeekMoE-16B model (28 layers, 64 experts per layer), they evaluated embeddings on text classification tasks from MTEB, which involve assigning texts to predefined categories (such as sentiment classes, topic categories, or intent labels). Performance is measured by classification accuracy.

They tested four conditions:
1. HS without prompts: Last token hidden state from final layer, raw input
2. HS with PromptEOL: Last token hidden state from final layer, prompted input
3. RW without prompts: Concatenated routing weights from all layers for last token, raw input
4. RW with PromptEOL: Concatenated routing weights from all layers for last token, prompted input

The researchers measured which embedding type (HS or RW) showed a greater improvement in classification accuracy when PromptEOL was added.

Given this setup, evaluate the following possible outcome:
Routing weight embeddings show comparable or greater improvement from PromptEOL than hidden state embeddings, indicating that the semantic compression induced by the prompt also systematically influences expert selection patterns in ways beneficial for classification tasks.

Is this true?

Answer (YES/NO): NO